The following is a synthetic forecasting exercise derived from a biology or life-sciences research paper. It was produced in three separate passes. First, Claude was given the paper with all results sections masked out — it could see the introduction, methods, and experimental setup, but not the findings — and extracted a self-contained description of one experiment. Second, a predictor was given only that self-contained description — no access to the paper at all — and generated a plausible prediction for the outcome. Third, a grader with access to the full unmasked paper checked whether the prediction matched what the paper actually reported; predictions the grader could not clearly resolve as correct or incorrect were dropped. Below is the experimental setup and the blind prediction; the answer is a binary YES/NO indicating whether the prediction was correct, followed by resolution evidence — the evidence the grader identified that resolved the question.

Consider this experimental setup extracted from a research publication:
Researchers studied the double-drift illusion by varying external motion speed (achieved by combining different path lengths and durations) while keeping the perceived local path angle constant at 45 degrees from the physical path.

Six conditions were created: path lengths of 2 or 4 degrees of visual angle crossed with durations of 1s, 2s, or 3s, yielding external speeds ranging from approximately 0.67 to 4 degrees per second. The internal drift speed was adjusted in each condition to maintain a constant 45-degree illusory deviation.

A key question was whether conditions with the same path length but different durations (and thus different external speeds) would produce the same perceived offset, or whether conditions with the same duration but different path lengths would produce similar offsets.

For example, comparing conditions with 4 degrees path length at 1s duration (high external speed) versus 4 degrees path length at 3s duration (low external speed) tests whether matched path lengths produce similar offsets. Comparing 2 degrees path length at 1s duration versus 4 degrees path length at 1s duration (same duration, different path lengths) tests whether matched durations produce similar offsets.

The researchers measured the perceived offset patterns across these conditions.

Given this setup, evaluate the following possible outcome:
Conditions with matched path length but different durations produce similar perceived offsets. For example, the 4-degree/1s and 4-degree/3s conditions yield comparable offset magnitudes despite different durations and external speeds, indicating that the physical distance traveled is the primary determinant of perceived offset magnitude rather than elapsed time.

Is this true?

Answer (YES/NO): NO